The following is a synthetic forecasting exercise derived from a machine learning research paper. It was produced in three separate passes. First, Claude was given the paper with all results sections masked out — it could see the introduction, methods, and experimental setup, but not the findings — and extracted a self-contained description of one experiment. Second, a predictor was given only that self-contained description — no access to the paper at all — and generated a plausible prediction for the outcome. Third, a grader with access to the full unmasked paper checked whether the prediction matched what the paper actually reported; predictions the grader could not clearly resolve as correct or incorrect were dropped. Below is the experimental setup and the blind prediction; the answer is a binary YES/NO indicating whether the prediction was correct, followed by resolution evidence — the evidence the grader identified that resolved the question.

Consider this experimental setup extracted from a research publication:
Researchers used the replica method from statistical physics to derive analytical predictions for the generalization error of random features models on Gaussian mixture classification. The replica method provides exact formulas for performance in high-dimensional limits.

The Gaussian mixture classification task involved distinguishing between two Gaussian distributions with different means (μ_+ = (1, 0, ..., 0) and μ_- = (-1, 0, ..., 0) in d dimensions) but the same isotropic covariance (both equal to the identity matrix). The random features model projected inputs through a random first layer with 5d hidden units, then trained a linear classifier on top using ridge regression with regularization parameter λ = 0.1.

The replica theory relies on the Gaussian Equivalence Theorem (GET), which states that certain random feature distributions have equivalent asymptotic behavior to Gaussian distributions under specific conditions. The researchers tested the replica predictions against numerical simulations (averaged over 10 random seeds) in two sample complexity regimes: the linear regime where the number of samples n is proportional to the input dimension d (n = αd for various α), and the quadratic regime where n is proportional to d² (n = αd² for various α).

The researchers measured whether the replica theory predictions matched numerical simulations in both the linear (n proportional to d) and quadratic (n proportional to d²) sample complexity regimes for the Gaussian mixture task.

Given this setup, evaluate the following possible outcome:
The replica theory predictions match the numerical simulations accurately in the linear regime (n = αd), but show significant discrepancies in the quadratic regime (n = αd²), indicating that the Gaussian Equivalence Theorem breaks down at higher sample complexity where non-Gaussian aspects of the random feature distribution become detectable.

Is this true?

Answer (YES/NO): NO